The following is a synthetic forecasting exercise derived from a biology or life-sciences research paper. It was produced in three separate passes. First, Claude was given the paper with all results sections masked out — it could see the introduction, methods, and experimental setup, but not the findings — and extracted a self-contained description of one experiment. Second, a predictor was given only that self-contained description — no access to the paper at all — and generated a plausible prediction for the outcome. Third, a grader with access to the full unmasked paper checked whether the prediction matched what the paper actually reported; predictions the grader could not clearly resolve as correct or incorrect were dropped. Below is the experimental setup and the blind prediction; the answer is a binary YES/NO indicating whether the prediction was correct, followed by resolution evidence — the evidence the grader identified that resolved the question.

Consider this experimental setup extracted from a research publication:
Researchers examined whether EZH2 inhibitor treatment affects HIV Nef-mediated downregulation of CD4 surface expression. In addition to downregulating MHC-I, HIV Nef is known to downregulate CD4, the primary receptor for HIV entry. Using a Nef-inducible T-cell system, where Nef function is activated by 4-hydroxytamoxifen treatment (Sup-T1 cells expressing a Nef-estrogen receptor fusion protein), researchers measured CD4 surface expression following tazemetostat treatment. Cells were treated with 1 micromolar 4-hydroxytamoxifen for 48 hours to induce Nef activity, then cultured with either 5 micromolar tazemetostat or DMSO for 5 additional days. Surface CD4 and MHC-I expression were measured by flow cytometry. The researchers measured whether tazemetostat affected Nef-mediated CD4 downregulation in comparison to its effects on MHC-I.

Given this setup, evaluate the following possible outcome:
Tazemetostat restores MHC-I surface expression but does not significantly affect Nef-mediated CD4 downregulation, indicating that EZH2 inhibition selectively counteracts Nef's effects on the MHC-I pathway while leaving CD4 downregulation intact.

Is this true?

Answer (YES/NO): YES